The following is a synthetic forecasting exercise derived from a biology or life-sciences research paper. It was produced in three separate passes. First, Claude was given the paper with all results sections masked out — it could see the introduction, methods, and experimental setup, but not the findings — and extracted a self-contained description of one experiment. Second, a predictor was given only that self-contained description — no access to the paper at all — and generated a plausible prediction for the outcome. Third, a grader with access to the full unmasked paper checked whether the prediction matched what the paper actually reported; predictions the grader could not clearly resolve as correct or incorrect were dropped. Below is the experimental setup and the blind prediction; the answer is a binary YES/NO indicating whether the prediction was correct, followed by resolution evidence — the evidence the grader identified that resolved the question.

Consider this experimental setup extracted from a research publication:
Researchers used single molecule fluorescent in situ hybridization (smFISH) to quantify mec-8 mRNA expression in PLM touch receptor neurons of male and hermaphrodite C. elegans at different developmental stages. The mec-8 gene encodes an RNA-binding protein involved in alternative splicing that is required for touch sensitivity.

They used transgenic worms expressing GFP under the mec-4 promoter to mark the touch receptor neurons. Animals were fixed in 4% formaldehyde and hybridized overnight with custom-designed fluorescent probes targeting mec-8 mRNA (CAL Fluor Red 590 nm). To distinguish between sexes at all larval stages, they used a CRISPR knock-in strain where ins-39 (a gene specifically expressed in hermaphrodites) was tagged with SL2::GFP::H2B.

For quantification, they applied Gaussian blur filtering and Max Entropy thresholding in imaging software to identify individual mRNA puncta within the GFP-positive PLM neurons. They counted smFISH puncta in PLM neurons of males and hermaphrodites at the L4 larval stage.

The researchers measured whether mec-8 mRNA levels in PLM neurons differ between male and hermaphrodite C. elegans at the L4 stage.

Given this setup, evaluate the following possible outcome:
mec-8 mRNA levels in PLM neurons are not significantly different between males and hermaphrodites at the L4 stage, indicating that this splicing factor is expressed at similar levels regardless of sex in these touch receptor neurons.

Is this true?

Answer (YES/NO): NO